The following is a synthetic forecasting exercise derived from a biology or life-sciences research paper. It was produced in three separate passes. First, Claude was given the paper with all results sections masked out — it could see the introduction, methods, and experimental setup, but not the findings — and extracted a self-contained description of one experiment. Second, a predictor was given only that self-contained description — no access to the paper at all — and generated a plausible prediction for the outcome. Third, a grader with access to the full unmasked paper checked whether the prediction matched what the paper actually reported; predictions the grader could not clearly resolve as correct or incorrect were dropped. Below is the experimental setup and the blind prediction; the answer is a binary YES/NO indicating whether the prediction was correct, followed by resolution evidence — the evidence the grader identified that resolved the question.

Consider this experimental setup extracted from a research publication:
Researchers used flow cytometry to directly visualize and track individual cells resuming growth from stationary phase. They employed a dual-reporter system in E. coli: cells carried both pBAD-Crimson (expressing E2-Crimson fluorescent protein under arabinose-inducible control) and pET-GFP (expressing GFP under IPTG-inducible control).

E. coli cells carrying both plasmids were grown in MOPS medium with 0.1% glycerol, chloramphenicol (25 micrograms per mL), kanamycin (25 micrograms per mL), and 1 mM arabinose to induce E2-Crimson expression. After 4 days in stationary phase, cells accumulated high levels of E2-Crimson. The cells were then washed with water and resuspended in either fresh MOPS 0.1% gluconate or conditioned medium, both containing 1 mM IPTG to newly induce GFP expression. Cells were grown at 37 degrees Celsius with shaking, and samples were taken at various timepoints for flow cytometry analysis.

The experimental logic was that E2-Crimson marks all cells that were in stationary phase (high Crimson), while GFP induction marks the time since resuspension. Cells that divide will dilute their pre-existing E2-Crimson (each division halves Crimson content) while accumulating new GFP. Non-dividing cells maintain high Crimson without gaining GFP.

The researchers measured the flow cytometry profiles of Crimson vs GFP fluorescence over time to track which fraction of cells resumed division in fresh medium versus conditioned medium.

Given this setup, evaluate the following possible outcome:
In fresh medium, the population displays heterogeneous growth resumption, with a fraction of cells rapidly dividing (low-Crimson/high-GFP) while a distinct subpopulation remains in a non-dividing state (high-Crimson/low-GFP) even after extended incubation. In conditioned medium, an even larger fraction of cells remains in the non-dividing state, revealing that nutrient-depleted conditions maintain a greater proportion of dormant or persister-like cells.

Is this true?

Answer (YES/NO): NO